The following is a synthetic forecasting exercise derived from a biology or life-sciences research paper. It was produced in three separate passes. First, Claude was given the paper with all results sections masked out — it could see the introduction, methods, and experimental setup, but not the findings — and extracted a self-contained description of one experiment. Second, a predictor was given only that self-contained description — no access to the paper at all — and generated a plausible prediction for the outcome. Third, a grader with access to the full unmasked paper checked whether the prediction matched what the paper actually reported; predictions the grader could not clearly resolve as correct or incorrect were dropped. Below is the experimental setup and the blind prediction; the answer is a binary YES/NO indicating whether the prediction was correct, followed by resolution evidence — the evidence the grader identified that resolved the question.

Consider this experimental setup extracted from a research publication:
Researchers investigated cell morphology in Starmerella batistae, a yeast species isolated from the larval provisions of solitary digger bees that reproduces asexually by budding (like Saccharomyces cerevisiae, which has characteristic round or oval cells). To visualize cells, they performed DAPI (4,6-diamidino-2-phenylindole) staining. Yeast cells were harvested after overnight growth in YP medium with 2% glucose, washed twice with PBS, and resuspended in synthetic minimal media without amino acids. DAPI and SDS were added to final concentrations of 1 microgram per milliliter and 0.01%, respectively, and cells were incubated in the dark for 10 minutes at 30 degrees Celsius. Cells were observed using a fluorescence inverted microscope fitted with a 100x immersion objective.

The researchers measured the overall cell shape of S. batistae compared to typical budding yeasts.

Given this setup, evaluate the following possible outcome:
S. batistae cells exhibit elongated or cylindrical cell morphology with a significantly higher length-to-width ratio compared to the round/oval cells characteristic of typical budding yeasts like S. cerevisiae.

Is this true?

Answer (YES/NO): YES